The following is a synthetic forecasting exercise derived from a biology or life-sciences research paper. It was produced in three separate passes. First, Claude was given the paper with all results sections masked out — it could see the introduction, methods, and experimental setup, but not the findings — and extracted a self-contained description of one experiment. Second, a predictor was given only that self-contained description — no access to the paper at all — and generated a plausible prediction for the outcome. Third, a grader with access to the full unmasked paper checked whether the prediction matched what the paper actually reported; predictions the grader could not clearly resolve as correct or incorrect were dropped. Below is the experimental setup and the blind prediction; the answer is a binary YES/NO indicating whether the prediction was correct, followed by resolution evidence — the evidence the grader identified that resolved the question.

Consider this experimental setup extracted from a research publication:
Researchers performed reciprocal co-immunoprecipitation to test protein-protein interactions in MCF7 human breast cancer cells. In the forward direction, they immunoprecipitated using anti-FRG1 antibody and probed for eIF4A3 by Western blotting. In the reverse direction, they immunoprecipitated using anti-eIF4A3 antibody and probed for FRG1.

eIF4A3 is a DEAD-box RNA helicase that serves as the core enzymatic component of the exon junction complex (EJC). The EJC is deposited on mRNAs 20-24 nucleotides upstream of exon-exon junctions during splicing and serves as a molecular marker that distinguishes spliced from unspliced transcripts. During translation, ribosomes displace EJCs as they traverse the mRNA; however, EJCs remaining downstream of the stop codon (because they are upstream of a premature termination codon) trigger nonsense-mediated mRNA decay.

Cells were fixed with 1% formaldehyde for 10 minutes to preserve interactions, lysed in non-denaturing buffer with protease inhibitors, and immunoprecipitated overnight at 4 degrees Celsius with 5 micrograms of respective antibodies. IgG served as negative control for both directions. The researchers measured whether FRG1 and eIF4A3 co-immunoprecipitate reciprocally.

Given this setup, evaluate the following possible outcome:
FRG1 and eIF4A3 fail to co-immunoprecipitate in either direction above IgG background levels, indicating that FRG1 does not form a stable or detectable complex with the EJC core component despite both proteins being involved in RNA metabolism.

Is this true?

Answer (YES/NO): NO